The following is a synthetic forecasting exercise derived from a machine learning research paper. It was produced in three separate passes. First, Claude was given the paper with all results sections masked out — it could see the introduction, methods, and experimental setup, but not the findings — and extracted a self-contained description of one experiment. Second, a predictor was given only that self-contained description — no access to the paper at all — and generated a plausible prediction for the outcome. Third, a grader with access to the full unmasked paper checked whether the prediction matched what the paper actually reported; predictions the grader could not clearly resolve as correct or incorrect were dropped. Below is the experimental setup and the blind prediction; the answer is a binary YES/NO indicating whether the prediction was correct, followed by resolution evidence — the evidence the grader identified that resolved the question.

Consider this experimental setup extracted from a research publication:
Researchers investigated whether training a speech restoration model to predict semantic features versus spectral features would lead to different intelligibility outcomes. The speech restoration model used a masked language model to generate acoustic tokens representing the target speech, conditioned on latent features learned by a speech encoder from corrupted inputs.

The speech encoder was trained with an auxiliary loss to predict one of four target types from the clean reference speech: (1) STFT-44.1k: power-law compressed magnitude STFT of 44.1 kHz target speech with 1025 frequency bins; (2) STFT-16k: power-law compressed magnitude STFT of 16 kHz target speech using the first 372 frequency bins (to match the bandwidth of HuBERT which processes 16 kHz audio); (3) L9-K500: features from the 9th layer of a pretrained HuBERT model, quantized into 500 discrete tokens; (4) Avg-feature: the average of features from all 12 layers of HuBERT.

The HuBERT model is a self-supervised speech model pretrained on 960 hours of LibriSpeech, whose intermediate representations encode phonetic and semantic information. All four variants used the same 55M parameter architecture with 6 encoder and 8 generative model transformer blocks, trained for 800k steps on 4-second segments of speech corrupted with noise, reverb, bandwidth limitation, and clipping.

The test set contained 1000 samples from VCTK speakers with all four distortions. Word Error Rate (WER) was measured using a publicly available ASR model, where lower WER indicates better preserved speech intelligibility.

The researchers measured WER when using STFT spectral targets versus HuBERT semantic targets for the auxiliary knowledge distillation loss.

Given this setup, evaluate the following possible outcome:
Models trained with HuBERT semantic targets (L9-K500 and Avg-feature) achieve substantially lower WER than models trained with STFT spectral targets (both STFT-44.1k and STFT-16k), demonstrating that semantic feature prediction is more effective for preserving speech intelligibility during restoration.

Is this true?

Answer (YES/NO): YES